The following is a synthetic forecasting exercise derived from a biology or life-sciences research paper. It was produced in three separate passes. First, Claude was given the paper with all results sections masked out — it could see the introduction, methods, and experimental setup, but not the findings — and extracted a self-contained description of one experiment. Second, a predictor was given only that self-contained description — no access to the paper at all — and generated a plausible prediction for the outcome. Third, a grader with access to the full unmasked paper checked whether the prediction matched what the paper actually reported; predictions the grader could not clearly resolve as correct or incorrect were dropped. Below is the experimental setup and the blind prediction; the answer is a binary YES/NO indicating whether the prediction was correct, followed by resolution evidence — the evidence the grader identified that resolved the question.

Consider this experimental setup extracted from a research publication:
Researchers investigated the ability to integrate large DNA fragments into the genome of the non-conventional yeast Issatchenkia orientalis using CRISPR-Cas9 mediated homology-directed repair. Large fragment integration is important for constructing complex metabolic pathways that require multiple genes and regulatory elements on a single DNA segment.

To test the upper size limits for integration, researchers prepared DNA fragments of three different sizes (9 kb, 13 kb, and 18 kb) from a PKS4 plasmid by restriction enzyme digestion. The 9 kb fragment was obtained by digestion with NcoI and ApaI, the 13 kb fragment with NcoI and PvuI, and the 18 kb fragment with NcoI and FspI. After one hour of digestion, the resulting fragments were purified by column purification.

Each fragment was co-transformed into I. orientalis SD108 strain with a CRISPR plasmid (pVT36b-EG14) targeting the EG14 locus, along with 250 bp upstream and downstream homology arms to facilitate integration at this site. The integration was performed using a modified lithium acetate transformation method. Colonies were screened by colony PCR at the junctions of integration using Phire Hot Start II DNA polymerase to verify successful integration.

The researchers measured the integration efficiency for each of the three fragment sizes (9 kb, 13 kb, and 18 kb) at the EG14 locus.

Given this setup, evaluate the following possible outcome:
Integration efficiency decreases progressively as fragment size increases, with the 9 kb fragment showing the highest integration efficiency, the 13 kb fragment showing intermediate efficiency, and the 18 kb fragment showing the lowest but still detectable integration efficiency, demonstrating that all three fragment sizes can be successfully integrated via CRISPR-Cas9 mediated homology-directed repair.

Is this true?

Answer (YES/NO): NO